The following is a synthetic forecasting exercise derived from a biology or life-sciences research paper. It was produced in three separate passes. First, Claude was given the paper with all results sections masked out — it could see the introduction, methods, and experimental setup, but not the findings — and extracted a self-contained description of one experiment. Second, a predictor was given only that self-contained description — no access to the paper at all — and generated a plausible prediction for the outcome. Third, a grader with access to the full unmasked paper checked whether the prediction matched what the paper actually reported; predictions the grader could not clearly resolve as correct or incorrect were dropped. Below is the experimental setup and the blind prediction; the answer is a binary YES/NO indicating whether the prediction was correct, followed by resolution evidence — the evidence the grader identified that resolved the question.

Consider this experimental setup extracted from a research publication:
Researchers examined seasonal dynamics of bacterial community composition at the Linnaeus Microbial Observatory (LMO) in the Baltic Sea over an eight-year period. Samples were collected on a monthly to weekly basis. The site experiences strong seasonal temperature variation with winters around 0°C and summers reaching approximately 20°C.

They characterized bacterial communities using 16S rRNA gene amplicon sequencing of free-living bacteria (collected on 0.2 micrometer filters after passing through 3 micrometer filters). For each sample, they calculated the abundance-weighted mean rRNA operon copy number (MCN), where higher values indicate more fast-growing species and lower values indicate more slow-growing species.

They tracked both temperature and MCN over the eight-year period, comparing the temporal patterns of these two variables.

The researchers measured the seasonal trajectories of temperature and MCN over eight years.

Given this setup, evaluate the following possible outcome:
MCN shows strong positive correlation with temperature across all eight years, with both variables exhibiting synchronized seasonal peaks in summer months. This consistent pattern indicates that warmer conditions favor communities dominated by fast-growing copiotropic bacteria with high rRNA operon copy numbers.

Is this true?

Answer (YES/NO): NO